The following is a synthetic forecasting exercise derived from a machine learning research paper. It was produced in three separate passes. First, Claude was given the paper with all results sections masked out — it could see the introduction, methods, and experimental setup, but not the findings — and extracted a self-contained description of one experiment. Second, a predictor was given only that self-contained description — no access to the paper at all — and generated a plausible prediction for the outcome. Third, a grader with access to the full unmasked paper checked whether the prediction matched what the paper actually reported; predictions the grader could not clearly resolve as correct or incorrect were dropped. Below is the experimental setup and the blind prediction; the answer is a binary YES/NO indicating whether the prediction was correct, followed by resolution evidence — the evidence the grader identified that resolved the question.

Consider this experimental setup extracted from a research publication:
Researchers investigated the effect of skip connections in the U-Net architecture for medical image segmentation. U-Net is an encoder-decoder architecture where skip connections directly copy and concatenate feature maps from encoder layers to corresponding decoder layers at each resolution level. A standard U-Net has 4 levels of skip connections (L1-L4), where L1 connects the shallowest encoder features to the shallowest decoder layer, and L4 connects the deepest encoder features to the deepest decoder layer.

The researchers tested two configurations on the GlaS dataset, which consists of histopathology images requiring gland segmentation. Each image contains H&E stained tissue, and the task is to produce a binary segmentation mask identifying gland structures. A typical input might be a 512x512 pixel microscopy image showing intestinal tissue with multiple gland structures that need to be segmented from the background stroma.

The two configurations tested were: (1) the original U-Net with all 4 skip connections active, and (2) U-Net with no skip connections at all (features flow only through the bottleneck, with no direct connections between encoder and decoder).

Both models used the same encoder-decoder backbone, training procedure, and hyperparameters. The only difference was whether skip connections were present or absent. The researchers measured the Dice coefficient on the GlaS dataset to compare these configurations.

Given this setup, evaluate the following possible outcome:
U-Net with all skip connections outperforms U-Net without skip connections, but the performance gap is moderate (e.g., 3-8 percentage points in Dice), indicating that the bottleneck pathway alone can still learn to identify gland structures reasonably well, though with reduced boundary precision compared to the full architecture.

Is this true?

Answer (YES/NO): NO